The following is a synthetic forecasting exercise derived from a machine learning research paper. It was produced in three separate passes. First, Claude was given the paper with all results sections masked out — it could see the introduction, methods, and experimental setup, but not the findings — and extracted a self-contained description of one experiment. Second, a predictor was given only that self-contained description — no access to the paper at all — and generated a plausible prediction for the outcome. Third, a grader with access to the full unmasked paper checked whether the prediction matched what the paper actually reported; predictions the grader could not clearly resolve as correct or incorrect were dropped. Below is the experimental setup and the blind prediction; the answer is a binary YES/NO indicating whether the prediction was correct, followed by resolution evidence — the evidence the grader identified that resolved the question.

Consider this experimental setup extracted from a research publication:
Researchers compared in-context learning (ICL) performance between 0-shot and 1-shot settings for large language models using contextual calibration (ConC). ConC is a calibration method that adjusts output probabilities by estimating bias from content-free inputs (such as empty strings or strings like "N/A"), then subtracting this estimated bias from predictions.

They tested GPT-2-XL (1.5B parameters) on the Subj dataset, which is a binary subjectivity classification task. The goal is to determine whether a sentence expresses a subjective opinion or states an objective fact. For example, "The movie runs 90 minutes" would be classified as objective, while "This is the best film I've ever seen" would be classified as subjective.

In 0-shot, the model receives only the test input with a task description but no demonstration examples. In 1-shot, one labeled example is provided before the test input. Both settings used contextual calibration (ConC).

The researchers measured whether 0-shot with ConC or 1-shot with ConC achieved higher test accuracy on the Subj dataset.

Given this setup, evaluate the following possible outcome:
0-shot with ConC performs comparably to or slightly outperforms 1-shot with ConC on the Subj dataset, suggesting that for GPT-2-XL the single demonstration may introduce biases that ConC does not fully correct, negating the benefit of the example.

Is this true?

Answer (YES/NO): NO